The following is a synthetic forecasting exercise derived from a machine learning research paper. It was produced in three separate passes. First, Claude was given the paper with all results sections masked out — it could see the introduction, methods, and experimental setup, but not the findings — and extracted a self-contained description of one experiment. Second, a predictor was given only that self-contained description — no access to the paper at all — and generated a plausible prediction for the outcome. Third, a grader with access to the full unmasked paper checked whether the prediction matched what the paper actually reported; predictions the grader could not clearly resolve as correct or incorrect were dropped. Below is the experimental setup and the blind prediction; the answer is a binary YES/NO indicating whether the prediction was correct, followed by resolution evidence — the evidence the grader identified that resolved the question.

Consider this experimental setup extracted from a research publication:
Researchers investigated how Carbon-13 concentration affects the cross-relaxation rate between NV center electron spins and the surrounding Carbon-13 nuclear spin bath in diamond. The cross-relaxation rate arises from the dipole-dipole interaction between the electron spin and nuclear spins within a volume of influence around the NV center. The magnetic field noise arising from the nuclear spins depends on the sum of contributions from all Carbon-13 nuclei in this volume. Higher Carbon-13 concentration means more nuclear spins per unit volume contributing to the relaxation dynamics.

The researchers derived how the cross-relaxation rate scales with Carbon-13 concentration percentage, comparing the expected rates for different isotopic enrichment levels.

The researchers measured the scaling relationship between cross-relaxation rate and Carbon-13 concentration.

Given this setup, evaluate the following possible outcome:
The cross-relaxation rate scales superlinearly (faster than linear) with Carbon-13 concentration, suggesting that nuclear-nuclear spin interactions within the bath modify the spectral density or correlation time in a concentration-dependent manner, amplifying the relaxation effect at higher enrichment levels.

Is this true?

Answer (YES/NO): NO